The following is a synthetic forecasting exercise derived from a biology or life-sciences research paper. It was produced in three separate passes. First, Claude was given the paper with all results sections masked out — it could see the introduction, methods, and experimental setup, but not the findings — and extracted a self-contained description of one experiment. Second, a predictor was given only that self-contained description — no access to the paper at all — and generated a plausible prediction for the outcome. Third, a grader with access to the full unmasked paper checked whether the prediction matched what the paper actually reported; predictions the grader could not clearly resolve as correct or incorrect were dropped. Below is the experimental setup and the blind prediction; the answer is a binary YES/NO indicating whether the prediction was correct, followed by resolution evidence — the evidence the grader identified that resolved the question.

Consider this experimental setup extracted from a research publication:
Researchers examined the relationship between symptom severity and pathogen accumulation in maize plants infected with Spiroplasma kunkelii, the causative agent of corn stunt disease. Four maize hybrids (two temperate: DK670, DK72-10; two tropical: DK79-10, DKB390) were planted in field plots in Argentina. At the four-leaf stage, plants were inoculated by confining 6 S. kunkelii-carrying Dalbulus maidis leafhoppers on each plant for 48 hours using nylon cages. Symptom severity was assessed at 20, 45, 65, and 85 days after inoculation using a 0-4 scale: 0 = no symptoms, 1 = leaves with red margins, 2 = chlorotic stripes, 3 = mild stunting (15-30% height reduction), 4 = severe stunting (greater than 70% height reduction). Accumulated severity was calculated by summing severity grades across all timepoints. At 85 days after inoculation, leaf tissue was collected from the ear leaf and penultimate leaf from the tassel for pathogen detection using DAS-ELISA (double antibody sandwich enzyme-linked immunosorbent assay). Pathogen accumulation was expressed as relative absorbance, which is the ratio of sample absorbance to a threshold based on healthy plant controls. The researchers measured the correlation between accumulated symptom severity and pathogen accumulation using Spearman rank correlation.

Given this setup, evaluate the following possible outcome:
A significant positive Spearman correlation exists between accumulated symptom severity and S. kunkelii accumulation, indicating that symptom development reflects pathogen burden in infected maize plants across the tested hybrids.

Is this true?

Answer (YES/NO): NO